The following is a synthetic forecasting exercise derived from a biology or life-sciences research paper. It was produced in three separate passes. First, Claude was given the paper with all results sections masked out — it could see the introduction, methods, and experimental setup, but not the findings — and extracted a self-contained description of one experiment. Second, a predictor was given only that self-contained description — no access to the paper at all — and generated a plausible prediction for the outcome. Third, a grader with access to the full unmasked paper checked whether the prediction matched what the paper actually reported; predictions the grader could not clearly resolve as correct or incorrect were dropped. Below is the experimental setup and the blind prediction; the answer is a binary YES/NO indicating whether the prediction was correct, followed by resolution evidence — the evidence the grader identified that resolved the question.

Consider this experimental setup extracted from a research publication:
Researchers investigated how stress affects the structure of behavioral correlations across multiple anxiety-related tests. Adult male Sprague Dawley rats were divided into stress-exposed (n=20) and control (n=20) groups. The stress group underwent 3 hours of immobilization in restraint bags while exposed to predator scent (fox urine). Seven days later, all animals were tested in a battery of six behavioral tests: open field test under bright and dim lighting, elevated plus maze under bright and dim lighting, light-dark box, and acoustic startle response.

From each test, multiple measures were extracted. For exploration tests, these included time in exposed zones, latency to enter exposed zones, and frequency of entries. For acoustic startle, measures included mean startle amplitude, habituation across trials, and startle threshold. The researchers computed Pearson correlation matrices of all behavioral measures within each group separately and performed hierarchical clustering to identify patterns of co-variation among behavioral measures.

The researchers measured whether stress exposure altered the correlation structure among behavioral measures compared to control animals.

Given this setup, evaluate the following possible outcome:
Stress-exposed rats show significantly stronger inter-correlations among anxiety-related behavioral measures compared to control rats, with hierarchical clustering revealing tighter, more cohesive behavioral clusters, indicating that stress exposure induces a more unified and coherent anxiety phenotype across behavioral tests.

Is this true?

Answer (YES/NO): NO